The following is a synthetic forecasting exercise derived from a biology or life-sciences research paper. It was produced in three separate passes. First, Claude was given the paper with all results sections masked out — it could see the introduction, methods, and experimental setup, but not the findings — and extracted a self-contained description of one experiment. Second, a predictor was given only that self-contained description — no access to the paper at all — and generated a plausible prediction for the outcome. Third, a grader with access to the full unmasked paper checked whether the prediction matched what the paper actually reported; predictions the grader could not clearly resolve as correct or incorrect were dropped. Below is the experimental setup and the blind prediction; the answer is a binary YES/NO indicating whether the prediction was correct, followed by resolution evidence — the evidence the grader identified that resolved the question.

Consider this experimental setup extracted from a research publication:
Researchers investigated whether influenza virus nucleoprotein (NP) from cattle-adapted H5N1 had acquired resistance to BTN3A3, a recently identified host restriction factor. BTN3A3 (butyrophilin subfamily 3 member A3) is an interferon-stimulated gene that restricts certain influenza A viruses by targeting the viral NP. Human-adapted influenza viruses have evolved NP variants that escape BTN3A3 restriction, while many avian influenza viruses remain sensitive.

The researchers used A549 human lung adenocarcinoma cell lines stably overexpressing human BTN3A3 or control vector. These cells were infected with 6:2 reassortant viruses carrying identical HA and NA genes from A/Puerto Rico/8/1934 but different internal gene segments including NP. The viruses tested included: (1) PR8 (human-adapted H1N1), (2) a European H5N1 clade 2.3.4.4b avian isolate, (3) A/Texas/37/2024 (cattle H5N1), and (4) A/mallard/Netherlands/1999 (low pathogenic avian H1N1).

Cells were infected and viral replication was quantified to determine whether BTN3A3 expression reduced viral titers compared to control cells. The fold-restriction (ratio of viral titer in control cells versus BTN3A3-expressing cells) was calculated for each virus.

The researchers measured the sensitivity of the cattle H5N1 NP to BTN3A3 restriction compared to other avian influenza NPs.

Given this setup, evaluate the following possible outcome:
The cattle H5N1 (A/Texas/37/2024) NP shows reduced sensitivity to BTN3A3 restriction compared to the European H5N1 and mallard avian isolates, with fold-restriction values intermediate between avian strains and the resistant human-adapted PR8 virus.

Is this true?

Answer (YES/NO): NO